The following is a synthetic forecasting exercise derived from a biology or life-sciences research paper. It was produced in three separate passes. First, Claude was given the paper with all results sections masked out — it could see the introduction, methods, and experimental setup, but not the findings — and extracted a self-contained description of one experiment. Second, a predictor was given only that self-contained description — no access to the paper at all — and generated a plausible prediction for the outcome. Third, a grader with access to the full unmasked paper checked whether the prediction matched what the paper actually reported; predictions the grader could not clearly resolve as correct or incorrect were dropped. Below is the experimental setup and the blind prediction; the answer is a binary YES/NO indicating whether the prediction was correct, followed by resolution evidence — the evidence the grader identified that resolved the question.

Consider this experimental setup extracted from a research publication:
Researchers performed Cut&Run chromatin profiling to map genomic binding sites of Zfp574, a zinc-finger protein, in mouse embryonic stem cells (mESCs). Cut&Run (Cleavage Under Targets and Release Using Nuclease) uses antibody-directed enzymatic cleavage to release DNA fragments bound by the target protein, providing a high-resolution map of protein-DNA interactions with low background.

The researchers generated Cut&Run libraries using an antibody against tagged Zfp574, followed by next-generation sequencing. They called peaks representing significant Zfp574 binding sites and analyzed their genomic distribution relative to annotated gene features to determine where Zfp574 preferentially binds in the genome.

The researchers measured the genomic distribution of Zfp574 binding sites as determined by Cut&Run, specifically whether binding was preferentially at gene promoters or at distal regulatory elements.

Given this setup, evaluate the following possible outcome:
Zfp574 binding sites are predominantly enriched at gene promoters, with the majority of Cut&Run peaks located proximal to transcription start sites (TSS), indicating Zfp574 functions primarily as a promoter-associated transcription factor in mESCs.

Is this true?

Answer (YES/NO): YES